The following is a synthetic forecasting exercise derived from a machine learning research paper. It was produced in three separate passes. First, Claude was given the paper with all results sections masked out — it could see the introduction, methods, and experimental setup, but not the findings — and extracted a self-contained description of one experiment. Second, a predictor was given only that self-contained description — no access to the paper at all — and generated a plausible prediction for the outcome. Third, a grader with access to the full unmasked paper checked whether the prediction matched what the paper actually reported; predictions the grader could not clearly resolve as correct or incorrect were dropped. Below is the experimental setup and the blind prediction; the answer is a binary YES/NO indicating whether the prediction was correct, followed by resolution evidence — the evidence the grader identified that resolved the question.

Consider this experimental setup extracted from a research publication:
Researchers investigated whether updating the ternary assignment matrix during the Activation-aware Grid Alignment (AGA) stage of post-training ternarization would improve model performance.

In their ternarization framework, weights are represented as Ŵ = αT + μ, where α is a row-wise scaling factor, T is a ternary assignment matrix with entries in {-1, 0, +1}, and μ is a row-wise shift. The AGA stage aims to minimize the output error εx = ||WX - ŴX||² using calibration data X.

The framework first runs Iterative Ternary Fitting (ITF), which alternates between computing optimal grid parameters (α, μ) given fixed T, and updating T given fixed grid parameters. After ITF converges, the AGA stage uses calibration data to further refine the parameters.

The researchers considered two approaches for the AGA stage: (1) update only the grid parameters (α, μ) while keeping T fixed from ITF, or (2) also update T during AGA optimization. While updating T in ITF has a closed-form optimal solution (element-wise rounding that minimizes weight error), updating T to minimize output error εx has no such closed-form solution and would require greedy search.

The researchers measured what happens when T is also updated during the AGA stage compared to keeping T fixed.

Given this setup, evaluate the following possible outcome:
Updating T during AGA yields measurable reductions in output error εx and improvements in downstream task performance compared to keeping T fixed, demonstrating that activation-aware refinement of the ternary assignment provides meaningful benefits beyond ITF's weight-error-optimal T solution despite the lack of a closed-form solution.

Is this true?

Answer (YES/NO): NO